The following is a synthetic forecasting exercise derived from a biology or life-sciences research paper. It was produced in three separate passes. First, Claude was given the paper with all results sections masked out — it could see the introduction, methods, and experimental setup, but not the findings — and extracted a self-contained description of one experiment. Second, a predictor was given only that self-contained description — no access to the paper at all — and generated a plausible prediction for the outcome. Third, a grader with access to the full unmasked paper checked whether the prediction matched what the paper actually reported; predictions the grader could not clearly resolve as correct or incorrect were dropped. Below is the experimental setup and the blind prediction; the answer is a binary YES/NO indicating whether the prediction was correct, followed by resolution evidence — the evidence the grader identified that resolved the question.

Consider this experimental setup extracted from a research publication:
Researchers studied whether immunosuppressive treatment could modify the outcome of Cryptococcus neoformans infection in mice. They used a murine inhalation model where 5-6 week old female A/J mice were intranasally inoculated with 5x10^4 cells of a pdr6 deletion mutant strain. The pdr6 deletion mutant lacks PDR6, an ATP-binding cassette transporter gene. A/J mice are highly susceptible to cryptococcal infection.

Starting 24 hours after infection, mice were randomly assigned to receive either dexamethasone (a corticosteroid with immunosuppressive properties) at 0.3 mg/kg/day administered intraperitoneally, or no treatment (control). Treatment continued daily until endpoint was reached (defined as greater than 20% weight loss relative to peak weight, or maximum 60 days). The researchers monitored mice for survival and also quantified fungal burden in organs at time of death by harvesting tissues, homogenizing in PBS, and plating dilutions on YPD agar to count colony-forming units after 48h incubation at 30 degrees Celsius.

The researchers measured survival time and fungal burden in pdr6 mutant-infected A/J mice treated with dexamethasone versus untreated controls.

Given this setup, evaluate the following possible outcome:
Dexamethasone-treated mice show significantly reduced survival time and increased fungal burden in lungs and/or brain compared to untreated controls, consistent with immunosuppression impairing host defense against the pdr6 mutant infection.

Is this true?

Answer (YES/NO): NO